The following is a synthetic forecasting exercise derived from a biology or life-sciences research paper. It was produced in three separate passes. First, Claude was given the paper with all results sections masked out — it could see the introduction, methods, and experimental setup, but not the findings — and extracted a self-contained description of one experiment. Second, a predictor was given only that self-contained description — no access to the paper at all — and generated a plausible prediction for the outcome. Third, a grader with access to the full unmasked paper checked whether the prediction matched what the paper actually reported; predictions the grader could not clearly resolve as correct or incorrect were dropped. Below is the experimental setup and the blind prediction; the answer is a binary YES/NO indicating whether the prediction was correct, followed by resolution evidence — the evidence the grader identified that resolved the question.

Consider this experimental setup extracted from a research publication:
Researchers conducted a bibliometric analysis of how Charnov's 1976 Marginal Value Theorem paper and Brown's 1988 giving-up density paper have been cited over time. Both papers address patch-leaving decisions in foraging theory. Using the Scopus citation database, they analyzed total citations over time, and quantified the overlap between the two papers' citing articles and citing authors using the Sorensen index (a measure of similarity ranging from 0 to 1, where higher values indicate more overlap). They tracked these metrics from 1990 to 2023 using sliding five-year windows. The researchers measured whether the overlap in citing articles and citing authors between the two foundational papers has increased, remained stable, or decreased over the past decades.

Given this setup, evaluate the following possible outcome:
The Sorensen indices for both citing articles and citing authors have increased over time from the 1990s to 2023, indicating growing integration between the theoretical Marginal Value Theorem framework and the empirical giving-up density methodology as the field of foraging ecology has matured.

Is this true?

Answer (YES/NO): NO